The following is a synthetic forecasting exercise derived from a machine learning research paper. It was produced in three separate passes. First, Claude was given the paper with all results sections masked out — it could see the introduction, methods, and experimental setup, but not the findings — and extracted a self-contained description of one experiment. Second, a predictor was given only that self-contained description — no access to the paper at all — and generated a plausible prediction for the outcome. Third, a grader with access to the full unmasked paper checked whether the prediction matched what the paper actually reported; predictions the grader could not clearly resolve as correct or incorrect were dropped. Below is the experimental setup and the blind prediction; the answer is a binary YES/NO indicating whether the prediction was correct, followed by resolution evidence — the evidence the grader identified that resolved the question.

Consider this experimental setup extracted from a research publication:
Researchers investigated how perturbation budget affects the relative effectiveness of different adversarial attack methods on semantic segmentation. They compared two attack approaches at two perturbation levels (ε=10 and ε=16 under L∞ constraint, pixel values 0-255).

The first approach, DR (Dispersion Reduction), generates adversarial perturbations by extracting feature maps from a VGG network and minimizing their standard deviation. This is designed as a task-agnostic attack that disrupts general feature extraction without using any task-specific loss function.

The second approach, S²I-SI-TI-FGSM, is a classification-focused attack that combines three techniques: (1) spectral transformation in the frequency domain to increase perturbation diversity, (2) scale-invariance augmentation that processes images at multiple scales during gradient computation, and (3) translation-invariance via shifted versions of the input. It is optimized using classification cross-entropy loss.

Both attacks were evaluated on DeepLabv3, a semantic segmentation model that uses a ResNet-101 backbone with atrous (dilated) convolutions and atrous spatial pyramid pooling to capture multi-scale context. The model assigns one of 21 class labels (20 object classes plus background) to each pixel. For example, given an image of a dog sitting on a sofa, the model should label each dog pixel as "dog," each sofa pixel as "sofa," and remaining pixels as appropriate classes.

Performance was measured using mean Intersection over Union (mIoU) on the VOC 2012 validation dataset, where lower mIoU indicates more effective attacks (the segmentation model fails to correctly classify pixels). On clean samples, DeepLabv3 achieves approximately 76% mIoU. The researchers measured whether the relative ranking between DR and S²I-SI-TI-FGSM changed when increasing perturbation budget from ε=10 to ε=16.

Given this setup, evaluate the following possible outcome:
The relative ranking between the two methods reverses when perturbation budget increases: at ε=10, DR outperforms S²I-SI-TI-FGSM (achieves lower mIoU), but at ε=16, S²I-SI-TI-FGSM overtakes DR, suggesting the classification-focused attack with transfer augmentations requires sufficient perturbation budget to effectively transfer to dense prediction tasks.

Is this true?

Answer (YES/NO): NO